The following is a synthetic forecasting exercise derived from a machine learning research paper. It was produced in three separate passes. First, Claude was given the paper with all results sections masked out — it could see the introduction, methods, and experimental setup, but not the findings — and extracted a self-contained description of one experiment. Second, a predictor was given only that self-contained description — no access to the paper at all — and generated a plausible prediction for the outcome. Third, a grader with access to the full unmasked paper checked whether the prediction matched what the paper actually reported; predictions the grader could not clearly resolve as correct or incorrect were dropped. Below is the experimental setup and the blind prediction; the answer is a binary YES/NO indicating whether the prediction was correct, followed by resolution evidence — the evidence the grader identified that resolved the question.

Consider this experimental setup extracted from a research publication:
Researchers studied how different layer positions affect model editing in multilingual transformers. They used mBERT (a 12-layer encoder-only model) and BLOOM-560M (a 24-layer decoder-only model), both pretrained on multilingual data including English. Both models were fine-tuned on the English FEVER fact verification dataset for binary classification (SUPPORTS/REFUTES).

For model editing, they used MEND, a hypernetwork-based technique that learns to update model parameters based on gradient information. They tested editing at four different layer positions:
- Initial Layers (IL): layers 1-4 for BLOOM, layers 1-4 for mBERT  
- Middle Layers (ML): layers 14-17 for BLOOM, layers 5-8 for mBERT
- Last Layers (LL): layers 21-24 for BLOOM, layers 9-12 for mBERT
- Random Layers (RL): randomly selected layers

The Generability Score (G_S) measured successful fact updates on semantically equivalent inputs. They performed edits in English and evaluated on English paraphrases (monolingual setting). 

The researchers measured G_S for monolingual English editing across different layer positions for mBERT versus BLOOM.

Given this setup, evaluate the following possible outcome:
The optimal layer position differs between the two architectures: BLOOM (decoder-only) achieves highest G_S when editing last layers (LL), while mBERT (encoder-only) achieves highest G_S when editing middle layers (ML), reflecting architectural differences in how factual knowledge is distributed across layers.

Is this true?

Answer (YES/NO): NO